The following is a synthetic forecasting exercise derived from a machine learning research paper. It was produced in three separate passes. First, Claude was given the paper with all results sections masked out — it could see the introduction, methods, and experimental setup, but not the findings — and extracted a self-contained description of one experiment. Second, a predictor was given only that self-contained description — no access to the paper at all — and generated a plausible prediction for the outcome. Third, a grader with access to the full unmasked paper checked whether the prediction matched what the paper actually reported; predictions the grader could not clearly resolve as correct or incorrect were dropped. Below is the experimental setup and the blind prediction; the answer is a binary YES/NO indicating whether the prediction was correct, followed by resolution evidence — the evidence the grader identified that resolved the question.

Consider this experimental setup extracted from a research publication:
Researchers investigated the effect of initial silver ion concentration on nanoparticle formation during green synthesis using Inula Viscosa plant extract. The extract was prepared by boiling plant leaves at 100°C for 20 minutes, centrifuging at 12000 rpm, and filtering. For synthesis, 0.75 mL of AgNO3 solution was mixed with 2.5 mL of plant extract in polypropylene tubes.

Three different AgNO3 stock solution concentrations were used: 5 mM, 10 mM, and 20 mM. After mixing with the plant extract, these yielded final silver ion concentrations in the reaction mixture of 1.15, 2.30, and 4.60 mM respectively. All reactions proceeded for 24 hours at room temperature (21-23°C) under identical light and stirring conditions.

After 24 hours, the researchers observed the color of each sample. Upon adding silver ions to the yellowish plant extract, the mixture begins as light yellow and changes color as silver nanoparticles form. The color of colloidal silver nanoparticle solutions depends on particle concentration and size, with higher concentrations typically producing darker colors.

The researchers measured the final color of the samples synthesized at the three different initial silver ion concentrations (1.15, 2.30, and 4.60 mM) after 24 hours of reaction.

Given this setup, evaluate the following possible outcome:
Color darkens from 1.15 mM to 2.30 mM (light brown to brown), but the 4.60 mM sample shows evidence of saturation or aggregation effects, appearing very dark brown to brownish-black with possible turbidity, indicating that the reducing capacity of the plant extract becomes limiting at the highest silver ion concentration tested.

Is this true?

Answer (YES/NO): NO